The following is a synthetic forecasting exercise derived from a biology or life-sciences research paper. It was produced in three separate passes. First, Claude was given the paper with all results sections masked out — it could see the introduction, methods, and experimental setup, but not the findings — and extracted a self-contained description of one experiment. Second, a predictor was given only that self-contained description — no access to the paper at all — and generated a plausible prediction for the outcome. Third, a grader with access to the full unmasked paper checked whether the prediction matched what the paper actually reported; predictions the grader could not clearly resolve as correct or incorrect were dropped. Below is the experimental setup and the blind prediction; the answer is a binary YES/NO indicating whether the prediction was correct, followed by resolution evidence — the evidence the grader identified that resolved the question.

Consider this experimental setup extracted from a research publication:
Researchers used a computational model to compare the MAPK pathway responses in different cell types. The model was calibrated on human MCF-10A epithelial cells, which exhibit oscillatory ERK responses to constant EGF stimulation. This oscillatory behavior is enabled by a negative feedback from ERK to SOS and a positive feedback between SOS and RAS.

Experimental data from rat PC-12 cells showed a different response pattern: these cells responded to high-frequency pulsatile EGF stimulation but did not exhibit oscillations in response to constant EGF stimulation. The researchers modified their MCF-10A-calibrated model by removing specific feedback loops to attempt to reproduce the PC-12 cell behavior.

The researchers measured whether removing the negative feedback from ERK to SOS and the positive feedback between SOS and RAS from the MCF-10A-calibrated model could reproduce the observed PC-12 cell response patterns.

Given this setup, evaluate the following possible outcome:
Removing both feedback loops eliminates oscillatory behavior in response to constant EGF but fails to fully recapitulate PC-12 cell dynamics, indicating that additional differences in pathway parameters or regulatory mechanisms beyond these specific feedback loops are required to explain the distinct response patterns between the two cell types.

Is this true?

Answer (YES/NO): NO